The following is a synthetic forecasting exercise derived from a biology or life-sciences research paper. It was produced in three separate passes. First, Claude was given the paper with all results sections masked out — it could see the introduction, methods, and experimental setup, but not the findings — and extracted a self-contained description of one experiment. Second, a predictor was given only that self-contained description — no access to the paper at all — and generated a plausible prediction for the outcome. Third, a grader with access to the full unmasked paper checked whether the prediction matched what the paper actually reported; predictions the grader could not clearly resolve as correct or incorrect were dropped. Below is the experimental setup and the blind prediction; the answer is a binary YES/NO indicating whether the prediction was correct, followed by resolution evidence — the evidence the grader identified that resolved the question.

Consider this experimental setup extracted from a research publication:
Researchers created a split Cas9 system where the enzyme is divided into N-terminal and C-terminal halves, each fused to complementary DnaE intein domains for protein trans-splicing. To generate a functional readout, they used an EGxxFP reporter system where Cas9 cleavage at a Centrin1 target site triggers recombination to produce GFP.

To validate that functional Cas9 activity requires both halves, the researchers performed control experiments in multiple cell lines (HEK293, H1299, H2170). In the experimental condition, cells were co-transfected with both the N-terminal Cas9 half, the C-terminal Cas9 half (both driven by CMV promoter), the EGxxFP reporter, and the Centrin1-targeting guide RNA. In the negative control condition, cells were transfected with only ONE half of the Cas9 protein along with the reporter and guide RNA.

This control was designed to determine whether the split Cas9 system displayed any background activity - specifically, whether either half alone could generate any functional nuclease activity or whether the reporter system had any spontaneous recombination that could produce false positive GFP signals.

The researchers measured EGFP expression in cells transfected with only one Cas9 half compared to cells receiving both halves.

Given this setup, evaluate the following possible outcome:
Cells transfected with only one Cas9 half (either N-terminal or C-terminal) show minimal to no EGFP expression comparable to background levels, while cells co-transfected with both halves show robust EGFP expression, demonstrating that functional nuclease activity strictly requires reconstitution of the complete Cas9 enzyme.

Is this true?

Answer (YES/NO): YES